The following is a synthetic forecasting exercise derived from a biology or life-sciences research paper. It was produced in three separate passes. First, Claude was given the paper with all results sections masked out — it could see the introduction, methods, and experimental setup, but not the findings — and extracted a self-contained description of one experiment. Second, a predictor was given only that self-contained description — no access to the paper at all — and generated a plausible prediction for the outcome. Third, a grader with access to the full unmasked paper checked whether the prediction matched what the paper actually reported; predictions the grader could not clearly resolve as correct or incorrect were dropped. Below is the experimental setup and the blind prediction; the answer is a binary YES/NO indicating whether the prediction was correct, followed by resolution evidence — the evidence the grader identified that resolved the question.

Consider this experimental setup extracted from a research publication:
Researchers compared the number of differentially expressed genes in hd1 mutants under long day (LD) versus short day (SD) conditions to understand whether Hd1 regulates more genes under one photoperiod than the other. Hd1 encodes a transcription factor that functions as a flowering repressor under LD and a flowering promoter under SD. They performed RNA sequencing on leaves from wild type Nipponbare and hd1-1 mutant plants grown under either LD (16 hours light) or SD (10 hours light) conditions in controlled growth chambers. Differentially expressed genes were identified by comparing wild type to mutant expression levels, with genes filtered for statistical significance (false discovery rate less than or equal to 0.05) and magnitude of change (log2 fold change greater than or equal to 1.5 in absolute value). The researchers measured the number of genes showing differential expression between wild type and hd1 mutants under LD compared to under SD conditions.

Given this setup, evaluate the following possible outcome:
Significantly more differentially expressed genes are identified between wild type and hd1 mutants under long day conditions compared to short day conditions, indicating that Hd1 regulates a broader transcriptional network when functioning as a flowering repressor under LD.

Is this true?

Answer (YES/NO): YES